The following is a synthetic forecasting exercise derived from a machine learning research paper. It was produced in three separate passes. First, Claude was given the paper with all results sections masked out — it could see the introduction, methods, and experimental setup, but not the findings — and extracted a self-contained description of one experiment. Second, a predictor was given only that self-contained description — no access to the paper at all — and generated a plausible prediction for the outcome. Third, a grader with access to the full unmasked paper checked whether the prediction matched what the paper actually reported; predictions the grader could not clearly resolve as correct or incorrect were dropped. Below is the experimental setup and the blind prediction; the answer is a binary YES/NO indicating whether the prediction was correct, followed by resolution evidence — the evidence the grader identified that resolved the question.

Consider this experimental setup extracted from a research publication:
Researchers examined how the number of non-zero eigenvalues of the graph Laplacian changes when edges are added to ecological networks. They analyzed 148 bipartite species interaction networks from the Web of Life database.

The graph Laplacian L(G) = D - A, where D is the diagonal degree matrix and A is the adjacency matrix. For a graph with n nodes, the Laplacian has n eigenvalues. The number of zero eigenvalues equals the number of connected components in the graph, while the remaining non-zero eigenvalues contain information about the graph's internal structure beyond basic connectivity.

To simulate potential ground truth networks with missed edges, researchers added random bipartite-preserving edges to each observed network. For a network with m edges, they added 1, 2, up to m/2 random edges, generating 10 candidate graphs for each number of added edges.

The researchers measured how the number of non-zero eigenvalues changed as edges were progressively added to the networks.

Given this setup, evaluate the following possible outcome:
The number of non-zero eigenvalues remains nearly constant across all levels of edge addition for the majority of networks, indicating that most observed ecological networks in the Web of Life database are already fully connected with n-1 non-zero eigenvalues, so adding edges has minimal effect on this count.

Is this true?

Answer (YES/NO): NO